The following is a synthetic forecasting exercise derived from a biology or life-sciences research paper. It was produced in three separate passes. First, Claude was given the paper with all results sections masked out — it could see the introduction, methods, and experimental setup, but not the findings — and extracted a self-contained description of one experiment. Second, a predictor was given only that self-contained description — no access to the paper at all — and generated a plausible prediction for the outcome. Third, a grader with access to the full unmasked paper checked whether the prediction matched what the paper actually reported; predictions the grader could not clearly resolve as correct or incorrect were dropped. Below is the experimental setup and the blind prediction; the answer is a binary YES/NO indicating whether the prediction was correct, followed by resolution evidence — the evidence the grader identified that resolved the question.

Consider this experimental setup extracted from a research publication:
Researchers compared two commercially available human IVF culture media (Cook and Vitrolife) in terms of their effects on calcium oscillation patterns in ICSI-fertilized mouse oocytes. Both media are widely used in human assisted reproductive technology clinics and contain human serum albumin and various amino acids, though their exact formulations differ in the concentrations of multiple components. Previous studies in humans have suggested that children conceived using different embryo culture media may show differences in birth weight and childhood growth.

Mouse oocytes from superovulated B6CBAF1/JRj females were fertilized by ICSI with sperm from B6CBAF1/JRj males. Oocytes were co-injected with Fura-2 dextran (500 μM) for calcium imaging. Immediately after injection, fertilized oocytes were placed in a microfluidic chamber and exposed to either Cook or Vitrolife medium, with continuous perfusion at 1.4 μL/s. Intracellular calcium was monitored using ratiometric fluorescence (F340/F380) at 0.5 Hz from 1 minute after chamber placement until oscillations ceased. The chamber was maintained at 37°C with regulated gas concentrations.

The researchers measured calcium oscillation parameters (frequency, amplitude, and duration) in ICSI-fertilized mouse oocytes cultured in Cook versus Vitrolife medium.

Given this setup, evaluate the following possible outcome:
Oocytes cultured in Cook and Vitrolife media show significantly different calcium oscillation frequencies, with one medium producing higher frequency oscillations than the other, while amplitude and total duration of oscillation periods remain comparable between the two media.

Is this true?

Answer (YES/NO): NO